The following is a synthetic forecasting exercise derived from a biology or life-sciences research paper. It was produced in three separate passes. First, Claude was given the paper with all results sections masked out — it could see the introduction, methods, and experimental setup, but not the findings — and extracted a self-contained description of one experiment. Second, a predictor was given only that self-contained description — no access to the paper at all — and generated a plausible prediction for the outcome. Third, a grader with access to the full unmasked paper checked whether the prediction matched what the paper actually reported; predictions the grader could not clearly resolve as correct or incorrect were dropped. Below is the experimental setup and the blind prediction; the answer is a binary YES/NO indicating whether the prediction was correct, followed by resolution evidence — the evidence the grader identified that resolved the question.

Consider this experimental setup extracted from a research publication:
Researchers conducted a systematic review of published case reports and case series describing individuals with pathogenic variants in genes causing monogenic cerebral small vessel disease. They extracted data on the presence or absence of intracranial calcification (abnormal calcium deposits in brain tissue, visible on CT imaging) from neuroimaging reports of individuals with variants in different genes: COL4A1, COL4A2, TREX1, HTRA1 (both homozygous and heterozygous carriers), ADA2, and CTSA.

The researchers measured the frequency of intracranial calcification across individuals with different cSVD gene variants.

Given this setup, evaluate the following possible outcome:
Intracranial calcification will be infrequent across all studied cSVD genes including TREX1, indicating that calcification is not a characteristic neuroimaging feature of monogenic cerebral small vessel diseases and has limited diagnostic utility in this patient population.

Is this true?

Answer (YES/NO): NO